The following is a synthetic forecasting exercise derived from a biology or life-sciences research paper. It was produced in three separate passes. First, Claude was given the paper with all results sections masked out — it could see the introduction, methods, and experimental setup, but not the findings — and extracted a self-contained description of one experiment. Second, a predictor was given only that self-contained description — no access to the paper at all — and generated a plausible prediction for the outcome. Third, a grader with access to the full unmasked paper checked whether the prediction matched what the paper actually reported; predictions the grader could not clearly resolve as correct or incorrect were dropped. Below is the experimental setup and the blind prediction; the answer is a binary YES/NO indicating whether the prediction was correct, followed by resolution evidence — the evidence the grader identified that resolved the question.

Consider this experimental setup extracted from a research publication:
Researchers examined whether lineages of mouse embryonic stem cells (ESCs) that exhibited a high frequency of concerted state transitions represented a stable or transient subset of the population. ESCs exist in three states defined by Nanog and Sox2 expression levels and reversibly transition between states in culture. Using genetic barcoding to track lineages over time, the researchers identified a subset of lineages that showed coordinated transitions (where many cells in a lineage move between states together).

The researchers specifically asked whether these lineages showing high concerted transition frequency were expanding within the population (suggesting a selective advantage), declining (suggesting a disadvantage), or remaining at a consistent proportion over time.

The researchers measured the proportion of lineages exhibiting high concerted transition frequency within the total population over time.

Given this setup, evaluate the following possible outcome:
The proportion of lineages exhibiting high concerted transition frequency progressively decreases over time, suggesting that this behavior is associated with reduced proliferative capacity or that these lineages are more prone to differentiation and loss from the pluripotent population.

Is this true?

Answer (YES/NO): NO